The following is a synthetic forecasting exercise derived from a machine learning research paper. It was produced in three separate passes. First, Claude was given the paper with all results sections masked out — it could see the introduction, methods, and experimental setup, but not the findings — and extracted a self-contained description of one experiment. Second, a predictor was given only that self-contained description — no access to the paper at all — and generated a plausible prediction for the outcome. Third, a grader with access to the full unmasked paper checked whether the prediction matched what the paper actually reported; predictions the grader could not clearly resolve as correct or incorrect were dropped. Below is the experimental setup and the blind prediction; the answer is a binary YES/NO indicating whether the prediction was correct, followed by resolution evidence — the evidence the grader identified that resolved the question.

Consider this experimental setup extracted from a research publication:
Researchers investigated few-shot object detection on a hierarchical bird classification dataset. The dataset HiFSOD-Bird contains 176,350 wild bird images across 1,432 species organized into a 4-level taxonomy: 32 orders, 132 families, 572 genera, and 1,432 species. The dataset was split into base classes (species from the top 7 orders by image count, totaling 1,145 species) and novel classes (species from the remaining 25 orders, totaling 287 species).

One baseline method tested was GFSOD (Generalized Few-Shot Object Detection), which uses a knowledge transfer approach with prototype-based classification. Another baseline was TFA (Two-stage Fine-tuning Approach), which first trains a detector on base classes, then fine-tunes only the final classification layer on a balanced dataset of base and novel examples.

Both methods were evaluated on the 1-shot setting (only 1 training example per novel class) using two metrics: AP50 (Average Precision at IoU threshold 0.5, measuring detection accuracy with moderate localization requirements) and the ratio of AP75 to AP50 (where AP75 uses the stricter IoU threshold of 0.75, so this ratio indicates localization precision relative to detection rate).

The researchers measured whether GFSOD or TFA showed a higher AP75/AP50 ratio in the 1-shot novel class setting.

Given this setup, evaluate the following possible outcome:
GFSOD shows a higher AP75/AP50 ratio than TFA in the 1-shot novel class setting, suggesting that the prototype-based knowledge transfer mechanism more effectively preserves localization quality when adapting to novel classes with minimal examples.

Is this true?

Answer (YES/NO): NO